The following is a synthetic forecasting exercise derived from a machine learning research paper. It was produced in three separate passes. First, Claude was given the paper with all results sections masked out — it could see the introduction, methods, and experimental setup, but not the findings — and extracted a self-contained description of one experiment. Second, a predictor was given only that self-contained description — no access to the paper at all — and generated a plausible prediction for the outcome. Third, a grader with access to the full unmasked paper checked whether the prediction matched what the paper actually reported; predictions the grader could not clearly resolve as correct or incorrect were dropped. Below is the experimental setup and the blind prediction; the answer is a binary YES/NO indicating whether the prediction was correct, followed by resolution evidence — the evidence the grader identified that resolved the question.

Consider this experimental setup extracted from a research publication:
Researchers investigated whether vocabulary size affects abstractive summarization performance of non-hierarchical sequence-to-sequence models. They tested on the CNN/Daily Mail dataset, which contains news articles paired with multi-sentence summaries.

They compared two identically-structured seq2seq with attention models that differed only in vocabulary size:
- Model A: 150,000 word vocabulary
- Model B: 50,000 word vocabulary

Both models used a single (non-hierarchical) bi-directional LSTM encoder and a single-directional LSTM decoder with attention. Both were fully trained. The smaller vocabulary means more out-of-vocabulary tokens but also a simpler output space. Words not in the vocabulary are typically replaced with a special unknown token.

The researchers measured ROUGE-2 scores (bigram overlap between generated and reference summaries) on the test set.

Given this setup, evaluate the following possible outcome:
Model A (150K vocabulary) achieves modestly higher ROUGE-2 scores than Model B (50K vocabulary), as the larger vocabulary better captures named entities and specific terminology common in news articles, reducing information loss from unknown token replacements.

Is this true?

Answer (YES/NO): NO